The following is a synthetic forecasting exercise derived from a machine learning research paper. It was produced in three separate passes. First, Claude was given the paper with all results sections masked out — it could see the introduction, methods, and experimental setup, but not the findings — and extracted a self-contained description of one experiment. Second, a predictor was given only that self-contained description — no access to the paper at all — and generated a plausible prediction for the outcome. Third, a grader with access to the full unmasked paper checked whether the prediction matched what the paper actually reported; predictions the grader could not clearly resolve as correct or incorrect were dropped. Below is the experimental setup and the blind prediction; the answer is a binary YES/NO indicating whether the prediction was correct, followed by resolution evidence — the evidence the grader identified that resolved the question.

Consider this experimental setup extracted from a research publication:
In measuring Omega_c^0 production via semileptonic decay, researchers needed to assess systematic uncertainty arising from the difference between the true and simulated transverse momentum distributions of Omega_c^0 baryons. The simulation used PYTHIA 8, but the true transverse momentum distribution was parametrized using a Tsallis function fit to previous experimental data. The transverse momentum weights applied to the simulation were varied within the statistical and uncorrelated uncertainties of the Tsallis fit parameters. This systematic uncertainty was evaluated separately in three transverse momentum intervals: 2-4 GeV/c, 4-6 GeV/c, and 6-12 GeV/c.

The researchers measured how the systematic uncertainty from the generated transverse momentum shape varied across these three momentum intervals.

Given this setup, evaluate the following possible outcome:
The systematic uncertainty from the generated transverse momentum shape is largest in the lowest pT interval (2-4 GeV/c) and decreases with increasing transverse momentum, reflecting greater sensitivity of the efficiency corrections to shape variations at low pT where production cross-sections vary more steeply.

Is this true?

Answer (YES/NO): YES